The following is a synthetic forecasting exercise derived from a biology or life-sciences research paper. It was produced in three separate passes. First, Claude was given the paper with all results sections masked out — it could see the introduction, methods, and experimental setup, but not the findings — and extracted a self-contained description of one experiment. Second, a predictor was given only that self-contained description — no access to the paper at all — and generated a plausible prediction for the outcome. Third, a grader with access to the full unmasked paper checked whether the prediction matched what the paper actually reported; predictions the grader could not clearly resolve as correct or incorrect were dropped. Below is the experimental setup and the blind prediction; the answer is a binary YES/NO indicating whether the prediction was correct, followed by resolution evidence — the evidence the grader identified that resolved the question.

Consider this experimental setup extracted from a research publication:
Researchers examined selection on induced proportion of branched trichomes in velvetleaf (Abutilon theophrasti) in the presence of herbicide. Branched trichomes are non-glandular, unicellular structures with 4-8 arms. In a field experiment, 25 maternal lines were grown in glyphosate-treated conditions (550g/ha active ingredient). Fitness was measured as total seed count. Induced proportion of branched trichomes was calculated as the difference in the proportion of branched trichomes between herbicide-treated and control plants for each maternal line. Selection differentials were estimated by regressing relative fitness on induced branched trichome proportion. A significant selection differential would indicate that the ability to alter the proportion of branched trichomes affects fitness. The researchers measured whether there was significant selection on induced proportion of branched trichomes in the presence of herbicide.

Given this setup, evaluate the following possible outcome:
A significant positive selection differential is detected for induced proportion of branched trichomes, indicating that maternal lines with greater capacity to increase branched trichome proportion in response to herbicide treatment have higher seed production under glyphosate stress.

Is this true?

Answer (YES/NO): NO